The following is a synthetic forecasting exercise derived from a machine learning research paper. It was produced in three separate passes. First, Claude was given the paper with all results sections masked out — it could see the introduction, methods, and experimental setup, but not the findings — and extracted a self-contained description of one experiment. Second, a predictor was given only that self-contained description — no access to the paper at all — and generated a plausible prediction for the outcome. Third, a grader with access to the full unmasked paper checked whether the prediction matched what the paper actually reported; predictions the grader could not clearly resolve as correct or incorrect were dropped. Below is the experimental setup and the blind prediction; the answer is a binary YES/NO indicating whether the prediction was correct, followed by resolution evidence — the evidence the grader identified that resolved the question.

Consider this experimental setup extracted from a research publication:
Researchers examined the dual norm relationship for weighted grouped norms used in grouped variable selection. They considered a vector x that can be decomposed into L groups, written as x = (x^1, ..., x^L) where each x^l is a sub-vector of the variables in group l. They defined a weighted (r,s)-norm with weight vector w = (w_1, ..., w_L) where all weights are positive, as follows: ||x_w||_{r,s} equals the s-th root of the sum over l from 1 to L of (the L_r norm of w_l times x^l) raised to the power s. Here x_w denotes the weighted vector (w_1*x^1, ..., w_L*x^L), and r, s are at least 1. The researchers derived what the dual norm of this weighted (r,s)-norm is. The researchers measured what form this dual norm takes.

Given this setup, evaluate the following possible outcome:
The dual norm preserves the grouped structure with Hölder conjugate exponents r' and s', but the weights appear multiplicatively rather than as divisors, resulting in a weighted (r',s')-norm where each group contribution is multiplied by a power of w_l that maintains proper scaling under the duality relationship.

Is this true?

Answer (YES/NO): NO